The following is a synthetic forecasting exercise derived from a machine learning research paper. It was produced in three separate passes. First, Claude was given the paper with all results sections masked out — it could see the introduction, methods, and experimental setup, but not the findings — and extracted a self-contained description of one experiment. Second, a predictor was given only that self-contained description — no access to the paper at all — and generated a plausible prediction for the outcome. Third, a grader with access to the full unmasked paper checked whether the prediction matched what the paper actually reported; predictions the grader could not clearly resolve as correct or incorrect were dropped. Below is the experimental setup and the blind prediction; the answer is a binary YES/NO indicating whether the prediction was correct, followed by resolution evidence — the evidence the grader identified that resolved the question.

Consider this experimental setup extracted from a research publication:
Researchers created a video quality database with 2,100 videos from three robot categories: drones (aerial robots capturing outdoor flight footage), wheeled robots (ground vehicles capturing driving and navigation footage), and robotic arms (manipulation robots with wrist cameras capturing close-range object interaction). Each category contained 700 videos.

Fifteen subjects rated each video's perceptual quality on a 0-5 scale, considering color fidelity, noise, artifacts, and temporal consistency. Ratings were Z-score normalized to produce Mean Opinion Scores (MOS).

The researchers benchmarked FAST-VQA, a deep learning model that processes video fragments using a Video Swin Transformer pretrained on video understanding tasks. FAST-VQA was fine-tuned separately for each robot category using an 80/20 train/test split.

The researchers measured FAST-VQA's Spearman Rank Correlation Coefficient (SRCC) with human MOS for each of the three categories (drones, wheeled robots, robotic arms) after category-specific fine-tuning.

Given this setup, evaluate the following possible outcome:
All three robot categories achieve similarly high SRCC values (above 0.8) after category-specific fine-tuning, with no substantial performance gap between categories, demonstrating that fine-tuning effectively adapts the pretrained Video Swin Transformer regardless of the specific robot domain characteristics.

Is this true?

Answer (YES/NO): NO